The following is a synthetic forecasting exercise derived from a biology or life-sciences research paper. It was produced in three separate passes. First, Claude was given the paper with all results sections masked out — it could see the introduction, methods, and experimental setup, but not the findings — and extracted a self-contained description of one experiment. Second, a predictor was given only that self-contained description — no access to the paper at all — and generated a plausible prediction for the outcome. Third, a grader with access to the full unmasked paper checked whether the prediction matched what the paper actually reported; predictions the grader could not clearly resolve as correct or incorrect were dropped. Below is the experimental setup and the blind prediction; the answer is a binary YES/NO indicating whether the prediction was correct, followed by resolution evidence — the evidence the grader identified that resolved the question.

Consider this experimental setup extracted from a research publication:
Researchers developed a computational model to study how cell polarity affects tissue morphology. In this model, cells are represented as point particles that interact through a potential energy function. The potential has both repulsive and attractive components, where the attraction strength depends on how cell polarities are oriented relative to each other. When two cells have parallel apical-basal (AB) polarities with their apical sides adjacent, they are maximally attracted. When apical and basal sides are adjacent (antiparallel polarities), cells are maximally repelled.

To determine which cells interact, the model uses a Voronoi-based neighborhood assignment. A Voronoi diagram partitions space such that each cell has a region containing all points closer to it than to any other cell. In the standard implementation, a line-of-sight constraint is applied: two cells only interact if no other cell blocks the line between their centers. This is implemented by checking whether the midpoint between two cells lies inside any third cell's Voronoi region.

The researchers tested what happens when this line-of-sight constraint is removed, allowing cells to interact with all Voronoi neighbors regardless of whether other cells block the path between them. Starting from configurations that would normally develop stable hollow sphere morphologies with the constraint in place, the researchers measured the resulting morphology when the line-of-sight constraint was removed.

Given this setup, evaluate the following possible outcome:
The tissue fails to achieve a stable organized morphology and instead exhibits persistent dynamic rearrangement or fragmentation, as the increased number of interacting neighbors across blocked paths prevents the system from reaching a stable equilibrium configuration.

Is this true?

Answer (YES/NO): NO